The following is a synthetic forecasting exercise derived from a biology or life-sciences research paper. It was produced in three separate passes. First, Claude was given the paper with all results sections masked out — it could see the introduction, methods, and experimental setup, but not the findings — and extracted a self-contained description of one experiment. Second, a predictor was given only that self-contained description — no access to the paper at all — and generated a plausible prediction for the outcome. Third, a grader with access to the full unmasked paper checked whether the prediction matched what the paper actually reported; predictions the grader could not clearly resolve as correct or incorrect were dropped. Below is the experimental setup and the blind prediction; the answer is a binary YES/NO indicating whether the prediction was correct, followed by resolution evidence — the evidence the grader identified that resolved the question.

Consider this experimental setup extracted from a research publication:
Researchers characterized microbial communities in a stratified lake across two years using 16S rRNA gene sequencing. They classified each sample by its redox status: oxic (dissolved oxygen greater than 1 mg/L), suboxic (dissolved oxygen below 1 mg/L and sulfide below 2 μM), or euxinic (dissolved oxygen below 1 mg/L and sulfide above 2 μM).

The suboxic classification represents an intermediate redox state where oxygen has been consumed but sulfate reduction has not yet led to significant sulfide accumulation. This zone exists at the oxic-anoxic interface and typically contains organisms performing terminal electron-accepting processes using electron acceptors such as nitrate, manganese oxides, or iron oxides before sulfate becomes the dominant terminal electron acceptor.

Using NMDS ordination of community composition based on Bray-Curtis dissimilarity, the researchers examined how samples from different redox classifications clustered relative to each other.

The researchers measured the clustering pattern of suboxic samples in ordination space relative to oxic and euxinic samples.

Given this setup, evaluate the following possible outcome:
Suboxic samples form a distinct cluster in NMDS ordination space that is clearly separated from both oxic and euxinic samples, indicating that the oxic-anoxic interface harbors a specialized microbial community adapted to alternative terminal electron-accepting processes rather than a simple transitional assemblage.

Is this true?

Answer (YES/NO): NO